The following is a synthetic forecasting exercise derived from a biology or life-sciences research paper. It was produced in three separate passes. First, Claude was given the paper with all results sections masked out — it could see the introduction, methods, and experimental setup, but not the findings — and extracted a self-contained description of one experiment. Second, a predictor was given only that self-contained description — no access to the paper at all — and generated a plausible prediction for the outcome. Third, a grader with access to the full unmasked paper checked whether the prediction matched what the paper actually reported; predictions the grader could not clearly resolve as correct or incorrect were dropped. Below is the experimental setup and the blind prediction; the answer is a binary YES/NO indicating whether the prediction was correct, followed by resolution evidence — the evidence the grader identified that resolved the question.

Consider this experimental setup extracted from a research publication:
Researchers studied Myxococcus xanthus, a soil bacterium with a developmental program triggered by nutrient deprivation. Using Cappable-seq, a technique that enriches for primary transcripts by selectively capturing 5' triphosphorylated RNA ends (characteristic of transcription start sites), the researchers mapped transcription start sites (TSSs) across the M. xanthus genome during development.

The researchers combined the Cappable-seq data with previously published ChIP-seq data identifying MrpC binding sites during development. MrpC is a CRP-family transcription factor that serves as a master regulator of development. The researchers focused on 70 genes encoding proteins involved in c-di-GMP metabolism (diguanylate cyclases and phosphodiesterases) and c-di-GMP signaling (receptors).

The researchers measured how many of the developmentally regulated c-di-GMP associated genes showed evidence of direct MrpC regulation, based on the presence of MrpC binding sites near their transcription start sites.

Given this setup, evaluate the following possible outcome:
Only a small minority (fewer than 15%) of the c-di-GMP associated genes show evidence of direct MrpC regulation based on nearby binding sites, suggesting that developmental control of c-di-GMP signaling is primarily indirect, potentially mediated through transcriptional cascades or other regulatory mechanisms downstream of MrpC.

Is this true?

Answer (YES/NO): NO